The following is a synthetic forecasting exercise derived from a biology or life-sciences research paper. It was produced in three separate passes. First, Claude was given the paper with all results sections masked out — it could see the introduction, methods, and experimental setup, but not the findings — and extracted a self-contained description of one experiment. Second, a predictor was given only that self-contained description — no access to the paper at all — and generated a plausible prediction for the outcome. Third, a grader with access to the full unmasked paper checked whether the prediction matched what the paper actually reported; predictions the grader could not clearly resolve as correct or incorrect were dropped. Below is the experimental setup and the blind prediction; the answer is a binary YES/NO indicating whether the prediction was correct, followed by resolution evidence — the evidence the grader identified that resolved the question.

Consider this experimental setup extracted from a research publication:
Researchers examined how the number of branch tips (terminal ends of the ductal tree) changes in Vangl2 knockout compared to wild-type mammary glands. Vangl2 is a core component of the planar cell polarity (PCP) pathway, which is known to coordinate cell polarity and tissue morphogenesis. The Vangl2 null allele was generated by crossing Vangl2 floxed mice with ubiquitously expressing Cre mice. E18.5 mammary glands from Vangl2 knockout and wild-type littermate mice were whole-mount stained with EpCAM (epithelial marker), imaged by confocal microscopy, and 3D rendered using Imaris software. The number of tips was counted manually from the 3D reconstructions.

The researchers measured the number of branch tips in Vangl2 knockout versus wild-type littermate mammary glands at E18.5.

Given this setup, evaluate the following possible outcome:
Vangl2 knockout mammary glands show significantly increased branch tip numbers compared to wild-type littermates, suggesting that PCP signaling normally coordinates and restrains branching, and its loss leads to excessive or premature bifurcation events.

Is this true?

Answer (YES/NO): NO